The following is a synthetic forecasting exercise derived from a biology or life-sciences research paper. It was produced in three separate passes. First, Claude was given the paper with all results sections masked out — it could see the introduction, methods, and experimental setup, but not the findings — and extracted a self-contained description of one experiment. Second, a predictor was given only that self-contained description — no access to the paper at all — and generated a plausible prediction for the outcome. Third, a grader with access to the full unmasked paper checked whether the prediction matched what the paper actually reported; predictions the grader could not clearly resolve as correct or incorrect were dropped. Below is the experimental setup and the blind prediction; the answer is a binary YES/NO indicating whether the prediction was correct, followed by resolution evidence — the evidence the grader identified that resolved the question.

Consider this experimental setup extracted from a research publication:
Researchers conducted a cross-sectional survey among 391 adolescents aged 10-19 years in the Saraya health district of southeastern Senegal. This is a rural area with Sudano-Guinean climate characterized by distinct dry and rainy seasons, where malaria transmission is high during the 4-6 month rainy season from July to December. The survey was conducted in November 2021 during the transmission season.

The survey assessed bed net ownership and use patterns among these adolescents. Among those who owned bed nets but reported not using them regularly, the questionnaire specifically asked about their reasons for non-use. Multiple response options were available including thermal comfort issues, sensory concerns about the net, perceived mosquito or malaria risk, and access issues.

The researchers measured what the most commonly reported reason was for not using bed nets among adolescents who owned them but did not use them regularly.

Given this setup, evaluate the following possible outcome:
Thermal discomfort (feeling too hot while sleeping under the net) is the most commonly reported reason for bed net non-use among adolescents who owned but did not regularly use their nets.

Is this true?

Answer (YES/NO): YES